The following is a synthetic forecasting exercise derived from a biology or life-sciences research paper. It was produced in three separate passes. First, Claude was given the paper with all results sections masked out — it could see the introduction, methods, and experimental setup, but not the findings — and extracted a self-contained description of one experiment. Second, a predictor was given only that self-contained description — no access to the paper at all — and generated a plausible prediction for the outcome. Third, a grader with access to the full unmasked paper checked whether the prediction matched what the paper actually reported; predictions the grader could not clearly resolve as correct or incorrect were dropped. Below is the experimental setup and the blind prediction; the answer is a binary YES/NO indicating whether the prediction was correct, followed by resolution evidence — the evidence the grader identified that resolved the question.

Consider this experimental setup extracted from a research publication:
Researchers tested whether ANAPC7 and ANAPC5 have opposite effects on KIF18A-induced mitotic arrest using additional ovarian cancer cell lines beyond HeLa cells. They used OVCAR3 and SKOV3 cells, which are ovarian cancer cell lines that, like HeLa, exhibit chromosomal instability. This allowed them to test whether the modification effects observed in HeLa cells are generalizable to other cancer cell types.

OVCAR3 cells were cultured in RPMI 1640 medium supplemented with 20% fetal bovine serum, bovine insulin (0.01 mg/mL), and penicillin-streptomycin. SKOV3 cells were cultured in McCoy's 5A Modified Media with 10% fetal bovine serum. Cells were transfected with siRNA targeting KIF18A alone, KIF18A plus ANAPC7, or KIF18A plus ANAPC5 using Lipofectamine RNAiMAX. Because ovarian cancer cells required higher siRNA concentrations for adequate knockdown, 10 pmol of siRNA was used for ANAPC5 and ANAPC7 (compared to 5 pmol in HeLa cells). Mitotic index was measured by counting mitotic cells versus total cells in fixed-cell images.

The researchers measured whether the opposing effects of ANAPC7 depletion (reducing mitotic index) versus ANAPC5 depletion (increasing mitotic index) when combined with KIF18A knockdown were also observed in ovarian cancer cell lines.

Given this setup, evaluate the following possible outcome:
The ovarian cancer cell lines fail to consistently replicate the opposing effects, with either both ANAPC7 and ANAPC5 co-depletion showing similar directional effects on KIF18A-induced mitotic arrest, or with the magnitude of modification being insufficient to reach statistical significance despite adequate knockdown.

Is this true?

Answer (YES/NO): NO